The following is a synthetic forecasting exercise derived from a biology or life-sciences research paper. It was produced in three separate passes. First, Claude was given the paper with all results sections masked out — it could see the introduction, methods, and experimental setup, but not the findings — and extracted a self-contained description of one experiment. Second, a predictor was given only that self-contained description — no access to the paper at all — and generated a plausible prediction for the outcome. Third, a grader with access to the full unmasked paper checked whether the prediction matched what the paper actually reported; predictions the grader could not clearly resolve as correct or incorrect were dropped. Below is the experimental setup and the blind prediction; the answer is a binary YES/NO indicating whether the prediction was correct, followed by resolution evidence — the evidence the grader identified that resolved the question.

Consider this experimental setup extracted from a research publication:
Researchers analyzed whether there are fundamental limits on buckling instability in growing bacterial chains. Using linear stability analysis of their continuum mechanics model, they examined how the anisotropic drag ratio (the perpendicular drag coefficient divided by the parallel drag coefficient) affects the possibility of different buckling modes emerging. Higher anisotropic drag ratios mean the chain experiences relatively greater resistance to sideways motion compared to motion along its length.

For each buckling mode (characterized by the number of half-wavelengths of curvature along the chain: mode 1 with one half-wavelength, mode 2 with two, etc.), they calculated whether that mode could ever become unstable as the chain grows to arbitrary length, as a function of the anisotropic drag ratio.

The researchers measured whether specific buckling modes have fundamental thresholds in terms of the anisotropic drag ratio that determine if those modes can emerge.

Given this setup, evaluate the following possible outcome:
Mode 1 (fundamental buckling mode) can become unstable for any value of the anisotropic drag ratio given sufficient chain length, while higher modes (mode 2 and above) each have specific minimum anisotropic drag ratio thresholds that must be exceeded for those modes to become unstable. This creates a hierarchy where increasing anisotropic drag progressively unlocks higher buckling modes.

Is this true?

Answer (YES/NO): NO